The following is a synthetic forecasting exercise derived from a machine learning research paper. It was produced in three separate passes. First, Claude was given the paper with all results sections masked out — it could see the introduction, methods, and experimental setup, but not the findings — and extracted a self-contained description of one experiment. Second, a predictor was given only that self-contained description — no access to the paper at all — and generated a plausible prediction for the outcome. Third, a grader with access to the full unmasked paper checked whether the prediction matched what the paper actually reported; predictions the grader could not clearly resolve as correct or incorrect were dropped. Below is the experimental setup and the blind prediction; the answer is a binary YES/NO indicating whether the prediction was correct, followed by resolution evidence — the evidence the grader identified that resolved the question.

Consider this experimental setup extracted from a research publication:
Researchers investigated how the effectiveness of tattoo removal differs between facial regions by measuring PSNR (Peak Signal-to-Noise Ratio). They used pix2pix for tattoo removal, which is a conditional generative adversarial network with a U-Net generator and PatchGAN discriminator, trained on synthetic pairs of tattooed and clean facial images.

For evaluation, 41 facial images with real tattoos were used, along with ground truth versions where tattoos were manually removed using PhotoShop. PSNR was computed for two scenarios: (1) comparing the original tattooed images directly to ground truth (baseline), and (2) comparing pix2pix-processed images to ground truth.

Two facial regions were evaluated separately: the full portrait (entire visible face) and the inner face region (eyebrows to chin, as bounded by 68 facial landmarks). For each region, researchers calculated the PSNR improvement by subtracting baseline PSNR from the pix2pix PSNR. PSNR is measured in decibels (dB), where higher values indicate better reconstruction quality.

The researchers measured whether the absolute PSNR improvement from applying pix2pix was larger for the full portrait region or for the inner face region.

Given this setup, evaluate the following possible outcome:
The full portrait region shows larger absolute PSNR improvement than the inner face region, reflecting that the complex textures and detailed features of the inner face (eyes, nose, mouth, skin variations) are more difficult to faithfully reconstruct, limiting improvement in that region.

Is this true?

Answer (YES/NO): NO